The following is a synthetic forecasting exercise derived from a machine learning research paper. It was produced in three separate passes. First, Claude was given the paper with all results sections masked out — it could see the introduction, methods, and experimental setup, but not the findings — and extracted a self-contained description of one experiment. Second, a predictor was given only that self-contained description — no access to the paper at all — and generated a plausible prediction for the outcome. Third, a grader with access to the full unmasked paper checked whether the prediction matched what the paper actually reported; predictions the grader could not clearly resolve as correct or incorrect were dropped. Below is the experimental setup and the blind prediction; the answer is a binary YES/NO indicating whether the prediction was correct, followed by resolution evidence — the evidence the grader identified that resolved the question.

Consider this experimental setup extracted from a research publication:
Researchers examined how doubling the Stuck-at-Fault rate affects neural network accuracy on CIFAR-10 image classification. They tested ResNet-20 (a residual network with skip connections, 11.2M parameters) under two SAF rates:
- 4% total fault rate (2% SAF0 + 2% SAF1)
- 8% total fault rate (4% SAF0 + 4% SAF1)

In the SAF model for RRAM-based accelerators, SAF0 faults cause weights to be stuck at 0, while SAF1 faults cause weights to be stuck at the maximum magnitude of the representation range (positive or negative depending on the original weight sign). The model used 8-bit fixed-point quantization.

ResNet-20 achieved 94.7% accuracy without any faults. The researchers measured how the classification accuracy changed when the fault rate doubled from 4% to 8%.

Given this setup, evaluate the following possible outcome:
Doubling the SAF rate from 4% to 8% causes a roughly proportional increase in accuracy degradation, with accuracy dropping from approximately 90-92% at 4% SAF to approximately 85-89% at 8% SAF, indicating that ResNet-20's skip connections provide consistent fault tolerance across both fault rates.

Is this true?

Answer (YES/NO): NO